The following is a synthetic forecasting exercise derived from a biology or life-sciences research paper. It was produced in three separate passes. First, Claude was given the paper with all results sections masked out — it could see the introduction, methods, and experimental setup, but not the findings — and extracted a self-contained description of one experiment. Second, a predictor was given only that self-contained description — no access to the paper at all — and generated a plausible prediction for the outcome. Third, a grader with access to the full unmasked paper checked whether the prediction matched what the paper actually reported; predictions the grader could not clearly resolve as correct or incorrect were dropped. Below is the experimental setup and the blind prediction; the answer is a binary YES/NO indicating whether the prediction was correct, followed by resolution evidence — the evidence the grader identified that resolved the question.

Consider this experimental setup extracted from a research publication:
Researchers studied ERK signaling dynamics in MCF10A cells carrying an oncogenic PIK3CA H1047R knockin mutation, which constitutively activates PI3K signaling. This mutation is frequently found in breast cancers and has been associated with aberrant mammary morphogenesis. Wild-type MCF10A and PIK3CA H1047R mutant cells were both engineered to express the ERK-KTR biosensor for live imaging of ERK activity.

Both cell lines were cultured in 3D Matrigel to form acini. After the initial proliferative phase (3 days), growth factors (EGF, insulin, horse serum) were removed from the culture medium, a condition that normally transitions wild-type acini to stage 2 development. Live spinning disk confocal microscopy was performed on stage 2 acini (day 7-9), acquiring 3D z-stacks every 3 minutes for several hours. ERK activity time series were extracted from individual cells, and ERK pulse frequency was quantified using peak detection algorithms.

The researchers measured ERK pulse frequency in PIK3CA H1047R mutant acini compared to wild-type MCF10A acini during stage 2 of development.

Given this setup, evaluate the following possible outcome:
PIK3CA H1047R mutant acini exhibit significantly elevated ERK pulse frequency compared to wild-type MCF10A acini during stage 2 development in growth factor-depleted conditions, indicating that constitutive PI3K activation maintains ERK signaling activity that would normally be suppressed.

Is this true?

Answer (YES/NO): YES